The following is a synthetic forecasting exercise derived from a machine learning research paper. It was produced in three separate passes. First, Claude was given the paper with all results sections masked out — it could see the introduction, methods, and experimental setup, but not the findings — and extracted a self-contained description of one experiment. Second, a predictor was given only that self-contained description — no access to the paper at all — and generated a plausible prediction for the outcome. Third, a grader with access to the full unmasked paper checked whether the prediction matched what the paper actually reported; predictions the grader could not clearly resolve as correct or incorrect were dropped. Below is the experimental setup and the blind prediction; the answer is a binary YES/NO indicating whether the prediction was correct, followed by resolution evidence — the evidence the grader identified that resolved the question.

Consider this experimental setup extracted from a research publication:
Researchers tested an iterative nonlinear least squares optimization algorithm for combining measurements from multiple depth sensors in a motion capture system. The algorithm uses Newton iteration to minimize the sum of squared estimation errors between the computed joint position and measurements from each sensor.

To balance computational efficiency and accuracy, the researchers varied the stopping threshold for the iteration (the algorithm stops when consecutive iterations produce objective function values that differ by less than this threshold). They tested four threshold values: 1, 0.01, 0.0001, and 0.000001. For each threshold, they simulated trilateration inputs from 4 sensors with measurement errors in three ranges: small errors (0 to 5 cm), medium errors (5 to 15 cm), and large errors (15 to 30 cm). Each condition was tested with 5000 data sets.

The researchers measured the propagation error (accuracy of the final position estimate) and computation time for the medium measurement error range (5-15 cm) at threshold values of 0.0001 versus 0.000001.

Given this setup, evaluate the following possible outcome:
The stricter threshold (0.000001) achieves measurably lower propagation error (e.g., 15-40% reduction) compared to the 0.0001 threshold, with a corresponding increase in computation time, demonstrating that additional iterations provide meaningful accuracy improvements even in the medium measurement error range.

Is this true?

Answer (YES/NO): NO